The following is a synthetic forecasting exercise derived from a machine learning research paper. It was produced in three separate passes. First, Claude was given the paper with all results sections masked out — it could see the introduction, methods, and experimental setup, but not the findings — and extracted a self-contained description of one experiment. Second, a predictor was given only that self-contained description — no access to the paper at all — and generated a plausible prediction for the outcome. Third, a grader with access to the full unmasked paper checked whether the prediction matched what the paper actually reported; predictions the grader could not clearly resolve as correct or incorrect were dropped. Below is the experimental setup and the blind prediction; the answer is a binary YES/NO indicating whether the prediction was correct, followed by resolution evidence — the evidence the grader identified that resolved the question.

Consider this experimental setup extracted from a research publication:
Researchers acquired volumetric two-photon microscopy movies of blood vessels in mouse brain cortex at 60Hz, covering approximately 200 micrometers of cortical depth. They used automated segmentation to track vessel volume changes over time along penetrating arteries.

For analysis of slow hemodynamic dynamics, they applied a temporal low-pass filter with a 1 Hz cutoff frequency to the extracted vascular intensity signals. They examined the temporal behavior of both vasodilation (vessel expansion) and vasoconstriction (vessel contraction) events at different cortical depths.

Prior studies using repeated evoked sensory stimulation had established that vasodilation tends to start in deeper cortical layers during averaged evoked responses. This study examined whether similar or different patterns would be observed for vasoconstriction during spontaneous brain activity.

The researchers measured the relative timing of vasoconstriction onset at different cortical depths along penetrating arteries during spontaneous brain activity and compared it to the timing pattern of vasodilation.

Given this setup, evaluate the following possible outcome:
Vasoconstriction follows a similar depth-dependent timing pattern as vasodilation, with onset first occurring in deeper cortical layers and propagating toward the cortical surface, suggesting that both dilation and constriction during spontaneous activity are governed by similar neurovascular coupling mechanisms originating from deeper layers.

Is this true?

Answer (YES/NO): NO